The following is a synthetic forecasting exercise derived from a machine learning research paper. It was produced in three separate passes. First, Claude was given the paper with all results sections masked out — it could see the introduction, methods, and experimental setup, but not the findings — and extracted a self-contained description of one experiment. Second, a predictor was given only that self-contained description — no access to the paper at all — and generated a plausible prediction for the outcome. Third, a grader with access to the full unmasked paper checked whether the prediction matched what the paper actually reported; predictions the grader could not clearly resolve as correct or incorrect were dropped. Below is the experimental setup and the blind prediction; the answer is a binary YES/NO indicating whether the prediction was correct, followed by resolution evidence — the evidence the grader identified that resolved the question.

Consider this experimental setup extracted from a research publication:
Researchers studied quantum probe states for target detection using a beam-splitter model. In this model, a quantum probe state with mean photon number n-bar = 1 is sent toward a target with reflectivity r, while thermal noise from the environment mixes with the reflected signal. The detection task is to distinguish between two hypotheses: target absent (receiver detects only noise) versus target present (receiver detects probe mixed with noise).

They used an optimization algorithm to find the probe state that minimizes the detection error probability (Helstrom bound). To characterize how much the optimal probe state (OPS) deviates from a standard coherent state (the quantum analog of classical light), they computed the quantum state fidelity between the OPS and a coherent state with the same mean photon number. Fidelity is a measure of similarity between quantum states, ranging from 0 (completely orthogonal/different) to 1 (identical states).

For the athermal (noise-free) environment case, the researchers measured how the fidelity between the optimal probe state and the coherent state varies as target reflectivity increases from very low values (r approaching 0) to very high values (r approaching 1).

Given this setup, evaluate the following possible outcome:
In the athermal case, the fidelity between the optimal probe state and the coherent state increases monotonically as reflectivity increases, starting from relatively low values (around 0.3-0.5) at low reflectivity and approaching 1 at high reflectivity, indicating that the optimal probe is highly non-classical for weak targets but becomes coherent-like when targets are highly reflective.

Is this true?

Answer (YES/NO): NO